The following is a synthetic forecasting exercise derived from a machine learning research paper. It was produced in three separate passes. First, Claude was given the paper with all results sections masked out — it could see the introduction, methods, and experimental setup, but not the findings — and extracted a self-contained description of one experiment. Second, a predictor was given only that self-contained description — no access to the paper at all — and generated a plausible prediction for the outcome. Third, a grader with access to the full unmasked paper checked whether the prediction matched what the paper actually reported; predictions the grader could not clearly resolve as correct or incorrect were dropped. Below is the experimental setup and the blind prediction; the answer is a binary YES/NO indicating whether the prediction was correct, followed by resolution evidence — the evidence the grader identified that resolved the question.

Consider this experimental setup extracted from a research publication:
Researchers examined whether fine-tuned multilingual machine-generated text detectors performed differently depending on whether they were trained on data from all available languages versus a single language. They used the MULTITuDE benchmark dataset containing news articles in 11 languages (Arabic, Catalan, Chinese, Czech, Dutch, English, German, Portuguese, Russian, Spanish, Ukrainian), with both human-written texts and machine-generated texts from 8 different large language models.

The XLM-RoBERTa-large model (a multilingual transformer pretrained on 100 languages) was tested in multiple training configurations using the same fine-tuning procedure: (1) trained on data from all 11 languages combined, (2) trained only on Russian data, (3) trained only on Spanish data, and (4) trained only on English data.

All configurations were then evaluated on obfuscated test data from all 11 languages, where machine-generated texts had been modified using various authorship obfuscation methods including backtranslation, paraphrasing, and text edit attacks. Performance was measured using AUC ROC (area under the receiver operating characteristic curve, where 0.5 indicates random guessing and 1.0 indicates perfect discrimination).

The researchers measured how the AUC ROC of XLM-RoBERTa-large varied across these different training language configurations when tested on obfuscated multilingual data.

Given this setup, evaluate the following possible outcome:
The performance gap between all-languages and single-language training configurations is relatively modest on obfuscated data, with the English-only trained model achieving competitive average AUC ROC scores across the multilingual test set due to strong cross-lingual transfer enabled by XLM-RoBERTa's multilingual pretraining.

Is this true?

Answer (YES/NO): NO